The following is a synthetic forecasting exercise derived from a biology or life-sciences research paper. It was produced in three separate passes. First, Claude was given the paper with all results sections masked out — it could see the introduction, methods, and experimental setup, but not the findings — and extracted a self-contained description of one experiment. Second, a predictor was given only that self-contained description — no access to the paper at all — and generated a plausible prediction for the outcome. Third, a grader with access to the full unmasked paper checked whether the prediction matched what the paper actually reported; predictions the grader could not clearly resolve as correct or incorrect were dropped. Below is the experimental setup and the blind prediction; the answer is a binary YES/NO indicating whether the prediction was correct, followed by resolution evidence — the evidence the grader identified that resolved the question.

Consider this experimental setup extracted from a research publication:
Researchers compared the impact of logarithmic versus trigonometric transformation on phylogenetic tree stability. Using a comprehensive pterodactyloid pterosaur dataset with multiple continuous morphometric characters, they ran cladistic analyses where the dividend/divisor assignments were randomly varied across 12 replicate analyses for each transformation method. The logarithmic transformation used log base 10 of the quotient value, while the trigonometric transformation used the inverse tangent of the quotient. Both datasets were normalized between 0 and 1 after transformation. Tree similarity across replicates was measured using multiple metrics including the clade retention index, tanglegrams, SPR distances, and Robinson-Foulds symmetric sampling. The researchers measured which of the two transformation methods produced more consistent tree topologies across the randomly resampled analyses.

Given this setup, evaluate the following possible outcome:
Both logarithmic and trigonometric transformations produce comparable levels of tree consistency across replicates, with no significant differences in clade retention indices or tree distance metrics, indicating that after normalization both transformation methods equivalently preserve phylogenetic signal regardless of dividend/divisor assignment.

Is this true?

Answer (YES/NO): NO